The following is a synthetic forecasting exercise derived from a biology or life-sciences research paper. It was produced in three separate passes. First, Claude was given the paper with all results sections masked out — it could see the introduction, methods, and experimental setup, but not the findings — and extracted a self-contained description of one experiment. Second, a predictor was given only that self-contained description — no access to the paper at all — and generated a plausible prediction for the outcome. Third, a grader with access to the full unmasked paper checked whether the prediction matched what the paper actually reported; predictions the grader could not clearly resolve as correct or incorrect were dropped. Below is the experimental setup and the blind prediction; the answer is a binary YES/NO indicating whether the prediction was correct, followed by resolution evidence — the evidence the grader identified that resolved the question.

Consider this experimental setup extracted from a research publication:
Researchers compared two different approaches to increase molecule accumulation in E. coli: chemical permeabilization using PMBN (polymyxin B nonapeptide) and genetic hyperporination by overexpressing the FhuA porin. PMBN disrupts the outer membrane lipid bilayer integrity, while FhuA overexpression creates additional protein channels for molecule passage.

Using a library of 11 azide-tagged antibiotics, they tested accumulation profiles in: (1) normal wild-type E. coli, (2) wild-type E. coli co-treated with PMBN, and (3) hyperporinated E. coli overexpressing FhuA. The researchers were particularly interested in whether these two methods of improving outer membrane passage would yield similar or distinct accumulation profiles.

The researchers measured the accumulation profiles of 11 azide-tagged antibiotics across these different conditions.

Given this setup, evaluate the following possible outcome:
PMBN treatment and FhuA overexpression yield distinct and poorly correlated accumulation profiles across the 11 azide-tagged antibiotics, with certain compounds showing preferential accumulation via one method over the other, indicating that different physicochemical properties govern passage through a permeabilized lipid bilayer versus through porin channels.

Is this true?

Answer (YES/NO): YES